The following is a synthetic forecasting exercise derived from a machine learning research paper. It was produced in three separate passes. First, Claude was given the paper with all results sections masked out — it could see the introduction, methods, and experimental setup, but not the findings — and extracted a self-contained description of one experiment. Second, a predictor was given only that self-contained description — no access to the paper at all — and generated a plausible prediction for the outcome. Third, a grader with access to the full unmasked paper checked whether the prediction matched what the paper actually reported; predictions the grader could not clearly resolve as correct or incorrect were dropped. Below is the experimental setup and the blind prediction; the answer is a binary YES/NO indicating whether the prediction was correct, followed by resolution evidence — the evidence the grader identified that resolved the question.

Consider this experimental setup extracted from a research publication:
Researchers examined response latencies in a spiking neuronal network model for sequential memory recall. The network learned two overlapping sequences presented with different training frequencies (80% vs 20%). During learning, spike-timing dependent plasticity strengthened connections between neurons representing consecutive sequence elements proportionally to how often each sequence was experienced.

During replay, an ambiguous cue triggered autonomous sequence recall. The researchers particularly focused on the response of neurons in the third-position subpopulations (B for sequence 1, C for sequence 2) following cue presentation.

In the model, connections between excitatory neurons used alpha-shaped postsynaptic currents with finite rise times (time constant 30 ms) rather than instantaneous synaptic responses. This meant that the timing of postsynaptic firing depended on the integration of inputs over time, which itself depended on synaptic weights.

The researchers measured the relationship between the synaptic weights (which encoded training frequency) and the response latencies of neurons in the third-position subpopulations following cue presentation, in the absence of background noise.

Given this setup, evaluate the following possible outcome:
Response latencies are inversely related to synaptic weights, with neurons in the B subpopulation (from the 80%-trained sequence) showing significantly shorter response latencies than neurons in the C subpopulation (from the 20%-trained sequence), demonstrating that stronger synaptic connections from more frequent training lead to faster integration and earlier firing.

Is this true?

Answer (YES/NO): YES